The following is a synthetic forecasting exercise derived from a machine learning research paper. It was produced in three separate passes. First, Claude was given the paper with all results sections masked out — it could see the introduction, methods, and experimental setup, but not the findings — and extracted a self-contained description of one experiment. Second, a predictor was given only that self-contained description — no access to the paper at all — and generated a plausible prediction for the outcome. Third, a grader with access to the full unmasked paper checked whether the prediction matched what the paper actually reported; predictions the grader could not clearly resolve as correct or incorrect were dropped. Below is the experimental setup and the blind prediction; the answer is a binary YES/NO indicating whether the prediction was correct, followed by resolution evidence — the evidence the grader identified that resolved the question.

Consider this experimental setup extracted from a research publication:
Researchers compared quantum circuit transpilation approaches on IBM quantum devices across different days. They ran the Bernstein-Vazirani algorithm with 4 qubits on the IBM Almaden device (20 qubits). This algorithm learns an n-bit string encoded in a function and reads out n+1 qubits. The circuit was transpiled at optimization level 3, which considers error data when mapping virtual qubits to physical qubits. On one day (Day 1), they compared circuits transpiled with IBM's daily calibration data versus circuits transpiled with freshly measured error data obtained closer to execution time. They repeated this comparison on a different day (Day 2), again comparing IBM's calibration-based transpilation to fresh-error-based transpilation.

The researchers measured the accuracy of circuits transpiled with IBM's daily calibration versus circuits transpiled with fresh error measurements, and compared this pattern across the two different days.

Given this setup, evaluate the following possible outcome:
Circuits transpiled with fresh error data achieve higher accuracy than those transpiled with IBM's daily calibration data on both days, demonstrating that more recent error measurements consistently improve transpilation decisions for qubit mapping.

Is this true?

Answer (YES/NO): NO